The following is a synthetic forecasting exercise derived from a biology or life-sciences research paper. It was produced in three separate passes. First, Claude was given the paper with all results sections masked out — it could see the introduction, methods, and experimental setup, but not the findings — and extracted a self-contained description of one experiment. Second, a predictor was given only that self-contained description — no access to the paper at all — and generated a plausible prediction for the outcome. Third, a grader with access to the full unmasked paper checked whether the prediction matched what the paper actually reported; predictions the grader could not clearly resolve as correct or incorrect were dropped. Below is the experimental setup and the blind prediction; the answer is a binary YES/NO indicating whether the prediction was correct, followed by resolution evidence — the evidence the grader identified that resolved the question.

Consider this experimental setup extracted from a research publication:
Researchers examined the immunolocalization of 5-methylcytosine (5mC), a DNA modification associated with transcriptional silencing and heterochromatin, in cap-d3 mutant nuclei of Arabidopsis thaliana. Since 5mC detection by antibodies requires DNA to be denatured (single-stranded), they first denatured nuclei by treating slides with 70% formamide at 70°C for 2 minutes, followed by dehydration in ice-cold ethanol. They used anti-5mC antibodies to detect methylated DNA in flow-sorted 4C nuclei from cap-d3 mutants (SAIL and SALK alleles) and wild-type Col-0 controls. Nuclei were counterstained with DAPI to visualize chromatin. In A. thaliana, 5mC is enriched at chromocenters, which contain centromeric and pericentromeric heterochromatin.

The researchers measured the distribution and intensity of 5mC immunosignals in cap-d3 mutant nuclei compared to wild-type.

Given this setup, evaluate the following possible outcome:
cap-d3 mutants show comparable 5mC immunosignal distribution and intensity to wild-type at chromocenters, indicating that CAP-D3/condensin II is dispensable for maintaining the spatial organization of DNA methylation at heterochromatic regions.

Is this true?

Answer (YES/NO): YES